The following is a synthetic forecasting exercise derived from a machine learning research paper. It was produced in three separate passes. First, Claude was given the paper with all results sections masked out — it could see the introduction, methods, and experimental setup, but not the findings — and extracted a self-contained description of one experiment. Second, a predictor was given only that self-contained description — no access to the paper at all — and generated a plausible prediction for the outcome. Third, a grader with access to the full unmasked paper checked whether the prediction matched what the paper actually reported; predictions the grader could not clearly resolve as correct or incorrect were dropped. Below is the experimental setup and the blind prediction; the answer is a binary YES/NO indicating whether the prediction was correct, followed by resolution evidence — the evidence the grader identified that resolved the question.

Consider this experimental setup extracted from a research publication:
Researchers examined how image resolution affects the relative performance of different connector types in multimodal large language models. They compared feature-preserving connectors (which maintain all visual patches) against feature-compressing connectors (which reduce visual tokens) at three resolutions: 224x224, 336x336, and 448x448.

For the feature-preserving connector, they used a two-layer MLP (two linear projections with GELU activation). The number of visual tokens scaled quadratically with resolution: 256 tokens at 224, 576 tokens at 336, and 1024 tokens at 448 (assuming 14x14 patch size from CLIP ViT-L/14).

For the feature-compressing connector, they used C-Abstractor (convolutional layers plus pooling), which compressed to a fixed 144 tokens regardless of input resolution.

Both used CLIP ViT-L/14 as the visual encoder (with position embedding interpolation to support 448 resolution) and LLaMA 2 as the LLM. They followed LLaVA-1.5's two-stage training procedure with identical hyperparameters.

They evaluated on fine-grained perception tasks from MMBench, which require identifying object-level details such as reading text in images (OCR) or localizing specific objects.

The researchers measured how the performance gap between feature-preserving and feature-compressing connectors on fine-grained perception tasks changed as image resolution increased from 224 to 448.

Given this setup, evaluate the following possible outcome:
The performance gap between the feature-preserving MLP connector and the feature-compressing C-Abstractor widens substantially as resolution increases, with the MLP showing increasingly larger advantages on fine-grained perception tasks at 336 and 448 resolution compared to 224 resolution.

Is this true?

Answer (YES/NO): NO